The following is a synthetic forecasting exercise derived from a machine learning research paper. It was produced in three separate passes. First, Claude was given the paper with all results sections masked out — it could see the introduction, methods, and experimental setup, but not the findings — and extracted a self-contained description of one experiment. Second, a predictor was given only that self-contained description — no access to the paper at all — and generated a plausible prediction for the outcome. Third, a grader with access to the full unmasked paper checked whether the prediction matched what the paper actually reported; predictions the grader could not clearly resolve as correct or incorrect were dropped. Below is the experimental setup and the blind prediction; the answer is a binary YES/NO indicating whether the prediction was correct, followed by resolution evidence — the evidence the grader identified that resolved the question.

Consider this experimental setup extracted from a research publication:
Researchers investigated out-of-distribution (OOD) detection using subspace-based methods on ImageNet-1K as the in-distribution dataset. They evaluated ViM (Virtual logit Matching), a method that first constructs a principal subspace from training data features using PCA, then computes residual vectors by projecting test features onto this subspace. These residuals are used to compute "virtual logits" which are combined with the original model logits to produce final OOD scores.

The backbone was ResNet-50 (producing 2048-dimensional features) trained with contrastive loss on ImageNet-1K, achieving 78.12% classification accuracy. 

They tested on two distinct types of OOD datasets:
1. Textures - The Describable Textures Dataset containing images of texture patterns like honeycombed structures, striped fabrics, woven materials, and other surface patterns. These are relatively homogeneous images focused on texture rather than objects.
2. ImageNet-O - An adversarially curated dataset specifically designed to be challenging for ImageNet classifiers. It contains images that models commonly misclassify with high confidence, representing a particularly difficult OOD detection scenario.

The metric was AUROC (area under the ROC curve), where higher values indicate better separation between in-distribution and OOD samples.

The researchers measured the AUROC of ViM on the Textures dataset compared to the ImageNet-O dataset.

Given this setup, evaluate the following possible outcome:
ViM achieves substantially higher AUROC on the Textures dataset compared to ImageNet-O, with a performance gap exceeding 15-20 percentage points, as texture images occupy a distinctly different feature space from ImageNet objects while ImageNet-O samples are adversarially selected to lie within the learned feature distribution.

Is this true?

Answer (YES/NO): YES